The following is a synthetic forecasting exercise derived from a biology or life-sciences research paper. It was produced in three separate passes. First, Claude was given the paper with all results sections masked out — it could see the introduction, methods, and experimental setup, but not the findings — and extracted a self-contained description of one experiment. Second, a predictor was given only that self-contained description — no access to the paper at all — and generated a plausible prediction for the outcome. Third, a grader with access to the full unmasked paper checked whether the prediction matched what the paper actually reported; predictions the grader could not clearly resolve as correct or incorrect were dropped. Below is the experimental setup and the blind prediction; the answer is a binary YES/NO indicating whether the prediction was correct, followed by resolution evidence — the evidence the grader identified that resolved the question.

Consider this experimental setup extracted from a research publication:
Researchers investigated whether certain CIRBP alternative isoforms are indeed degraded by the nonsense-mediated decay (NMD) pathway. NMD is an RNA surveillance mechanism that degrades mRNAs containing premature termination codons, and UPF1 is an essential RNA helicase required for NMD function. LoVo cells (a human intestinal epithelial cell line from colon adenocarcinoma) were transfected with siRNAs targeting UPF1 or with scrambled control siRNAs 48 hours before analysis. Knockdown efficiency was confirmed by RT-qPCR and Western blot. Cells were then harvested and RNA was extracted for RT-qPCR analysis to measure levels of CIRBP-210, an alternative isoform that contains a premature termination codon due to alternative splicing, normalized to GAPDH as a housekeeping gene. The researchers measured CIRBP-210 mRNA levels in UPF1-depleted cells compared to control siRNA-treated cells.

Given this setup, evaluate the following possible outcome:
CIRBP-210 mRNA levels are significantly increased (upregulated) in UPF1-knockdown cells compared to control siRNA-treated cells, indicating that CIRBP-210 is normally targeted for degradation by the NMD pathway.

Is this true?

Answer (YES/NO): YES